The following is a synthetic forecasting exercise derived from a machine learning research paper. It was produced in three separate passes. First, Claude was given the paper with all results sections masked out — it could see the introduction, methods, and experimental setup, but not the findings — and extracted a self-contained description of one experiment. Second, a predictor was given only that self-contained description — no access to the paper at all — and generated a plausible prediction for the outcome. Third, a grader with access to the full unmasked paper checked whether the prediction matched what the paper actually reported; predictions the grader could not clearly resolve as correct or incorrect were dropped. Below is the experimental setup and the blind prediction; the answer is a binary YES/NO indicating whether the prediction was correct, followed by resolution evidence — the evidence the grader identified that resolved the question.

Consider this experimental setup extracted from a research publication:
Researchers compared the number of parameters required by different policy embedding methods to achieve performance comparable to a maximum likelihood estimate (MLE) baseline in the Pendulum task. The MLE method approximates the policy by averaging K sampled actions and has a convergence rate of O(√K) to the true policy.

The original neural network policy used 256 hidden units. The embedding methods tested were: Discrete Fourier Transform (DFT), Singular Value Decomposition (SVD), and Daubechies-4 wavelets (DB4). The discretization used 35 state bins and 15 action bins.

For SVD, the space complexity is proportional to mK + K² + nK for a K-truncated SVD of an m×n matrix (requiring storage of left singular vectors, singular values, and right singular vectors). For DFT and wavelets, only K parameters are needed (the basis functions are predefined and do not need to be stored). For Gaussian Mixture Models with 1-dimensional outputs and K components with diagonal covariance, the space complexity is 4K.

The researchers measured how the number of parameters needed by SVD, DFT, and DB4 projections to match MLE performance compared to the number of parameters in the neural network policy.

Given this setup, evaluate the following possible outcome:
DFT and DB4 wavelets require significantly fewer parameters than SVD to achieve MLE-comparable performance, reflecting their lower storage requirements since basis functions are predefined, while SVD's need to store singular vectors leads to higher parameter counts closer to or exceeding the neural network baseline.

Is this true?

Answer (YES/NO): NO